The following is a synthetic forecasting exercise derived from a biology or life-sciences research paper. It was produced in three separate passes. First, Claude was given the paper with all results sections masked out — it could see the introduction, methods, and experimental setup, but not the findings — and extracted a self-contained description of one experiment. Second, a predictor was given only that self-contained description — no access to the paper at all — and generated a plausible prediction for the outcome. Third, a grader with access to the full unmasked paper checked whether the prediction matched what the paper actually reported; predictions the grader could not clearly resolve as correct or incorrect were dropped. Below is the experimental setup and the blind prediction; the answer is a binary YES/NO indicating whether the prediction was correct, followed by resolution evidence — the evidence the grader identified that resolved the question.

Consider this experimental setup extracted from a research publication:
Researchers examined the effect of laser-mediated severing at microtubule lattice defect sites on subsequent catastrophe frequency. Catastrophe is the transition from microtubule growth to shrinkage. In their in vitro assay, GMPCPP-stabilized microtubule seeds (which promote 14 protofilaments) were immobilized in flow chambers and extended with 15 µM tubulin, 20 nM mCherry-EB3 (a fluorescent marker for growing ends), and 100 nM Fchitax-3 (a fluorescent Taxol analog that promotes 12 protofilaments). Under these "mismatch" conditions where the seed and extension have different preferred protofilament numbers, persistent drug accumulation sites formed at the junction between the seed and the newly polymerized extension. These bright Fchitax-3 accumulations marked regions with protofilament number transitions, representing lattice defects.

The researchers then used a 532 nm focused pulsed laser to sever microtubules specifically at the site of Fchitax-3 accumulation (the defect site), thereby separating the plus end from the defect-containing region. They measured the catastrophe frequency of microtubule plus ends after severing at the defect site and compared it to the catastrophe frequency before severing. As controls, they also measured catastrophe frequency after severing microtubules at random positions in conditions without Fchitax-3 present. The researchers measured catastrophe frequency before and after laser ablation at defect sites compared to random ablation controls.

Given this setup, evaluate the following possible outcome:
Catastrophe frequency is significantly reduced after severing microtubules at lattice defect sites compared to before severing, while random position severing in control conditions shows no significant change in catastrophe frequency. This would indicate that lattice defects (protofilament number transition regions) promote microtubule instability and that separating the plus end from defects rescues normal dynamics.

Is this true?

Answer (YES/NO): YES